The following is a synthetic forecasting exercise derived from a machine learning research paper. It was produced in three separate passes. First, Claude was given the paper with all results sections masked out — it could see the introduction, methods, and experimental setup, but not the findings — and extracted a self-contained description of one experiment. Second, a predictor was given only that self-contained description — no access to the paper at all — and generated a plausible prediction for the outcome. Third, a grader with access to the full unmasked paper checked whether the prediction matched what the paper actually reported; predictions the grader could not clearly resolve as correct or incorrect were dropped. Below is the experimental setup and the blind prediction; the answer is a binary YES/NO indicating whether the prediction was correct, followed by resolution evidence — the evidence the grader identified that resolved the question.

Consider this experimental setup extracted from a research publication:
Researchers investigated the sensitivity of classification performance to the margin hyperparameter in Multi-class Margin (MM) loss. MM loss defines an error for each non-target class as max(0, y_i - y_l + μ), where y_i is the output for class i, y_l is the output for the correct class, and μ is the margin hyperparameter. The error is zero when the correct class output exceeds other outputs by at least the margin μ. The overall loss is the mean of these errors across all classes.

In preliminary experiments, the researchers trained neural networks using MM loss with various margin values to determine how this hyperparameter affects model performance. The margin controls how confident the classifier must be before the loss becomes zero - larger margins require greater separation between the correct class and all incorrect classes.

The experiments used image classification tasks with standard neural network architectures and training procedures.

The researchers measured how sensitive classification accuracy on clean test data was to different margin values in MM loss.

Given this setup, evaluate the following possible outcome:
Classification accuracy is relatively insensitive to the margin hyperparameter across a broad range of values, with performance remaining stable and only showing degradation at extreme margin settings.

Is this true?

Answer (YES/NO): YES